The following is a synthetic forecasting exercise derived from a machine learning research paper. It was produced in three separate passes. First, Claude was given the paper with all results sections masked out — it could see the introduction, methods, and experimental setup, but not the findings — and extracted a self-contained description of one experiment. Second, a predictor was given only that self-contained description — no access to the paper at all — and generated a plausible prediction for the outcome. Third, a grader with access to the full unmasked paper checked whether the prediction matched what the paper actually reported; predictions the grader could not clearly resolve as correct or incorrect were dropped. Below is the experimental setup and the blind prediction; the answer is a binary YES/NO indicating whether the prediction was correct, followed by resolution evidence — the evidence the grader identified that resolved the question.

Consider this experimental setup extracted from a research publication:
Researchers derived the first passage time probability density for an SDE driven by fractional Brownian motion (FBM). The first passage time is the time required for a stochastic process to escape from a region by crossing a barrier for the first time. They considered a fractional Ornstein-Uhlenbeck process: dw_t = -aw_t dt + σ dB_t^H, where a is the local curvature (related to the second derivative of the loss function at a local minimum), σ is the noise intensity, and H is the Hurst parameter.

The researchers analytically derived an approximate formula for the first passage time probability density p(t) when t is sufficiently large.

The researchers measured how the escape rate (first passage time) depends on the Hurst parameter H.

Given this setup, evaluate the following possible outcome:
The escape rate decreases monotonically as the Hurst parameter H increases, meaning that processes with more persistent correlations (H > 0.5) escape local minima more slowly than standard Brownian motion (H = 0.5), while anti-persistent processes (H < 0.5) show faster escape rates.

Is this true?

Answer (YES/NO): YES